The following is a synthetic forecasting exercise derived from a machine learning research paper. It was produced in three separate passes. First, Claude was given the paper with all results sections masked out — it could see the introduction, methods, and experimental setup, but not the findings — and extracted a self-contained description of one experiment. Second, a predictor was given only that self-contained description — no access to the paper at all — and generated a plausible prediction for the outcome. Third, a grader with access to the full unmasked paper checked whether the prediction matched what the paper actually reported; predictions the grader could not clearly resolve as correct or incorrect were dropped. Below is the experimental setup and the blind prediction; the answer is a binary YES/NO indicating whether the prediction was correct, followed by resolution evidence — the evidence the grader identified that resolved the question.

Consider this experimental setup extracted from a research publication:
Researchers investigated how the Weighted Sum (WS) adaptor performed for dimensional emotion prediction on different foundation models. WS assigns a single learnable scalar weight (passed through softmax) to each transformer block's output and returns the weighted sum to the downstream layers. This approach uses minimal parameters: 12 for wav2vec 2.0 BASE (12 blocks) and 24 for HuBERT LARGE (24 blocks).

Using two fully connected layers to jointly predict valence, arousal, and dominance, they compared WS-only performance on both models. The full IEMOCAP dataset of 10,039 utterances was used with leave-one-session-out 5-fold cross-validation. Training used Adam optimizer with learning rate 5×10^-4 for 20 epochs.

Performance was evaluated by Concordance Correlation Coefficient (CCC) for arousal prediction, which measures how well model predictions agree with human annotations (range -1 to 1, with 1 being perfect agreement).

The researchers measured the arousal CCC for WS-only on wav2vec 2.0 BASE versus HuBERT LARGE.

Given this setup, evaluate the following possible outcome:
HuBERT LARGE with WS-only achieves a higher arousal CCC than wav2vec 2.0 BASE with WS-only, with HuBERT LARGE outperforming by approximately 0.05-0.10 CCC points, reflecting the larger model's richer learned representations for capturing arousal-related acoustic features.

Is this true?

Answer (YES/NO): NO